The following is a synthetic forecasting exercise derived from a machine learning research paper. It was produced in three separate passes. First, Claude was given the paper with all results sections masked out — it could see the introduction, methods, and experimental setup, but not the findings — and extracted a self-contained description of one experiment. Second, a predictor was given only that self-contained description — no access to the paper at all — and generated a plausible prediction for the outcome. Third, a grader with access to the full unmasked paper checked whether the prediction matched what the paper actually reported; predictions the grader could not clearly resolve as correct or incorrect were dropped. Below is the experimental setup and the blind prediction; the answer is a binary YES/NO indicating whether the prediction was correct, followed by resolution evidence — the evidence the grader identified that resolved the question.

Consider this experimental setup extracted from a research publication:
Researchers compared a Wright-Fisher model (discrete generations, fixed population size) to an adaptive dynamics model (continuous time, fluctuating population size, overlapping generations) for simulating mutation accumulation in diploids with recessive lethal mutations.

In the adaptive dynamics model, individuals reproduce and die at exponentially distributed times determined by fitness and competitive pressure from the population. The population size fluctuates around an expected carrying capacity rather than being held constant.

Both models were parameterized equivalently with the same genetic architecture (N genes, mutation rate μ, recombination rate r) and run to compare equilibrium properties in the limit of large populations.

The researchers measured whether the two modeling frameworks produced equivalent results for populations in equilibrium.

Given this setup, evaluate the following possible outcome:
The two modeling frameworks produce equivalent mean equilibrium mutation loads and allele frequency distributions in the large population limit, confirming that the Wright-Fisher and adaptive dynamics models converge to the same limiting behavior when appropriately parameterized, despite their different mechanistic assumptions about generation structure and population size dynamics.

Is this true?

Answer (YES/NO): YES